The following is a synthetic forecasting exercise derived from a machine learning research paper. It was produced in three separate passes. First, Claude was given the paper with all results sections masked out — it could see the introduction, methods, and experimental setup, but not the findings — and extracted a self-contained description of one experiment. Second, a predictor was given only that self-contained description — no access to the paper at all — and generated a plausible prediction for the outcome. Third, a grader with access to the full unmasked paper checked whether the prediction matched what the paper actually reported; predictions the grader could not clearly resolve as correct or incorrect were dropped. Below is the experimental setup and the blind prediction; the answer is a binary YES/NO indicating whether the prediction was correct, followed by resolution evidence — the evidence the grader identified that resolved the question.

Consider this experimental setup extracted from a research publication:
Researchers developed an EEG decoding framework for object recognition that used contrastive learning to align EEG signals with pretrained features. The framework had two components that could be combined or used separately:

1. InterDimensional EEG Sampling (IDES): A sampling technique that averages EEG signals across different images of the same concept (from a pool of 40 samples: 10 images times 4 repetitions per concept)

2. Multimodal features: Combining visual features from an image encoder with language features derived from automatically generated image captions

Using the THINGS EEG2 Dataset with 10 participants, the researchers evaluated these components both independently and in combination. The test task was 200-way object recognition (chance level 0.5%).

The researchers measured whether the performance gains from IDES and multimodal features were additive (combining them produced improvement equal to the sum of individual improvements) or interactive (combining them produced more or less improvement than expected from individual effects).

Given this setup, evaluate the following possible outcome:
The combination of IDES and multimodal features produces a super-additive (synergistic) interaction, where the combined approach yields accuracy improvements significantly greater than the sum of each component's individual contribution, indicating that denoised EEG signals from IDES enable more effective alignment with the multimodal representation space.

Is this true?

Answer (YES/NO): NO